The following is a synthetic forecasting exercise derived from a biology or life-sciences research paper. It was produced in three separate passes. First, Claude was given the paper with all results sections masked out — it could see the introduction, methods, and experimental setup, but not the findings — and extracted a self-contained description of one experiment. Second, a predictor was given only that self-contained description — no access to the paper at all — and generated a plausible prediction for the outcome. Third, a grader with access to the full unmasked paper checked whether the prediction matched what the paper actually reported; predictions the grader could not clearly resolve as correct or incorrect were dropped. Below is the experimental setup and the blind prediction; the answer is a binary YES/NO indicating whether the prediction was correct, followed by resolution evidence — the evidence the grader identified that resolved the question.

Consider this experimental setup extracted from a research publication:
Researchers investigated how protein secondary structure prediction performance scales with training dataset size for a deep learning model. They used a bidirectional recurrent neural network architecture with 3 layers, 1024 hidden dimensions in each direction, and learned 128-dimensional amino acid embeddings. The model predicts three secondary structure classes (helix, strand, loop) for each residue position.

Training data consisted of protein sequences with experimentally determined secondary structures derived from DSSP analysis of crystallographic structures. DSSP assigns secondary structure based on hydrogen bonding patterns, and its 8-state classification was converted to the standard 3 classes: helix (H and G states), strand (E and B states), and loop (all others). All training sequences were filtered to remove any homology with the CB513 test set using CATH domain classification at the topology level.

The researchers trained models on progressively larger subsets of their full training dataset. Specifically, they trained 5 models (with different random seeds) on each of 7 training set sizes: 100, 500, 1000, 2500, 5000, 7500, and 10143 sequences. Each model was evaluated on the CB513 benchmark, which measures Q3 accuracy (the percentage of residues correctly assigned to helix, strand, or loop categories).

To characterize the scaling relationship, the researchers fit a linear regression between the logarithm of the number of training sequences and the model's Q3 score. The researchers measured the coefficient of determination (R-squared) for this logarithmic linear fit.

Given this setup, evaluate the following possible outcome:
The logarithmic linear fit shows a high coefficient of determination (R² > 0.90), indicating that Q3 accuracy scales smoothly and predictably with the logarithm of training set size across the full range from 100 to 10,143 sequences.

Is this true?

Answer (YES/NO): YES